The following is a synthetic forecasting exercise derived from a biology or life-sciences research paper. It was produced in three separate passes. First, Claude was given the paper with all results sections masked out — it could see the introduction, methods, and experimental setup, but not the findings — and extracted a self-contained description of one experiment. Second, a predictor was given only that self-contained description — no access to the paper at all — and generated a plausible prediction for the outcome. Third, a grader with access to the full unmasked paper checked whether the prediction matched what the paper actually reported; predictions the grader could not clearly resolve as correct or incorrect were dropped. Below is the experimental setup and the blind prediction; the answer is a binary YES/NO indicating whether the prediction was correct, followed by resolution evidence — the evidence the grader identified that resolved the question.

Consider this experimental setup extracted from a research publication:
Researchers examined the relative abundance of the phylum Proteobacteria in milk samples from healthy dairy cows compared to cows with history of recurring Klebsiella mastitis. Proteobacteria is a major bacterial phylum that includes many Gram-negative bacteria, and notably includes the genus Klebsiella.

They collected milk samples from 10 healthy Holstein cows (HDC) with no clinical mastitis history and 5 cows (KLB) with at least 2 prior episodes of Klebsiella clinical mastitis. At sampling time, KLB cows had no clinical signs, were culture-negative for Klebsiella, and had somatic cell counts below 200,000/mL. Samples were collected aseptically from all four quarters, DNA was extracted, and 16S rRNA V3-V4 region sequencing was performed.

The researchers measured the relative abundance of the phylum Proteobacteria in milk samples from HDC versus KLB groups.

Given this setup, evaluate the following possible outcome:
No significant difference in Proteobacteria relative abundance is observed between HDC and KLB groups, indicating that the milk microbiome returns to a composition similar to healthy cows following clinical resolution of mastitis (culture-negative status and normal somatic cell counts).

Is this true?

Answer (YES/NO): NO